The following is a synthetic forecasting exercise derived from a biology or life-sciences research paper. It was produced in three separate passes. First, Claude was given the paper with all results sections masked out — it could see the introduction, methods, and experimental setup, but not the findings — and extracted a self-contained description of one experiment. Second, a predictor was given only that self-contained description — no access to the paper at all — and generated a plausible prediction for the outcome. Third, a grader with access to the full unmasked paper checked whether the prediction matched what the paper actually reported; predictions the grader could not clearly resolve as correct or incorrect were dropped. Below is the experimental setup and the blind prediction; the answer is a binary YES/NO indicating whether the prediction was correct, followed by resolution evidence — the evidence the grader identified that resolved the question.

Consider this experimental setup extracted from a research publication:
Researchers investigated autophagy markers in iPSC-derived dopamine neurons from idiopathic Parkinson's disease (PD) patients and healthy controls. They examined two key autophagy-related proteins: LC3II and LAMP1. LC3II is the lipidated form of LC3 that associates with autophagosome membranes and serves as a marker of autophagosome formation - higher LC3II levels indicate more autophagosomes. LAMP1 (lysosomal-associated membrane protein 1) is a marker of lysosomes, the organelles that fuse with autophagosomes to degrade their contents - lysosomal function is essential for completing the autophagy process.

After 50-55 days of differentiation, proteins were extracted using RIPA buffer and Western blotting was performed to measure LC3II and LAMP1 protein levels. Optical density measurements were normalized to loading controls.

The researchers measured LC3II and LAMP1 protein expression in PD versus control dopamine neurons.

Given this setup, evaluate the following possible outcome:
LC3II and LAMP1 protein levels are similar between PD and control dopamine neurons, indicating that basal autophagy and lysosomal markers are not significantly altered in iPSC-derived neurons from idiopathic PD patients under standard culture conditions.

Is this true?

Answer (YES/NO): NO